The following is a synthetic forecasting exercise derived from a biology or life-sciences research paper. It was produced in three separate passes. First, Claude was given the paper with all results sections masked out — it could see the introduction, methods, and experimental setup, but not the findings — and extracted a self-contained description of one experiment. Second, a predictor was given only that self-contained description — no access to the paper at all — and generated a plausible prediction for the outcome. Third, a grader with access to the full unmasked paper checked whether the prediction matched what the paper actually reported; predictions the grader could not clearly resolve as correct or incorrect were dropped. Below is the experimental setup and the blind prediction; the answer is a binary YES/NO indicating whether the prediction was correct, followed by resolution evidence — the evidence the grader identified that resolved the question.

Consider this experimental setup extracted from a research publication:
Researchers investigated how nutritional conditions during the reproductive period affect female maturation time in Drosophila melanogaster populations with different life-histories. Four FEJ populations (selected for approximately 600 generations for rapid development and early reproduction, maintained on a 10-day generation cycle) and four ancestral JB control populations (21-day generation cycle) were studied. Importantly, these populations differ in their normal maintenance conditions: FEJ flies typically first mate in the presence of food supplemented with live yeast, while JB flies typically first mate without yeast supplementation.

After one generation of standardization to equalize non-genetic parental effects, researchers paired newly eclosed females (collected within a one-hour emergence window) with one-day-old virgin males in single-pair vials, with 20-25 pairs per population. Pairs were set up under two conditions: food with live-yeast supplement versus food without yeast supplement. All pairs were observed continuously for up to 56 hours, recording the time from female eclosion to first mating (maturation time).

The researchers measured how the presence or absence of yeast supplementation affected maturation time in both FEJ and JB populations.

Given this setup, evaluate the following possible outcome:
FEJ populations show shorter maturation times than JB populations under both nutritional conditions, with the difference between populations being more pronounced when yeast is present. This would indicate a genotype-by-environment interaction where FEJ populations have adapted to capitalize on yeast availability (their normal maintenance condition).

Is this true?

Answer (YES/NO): NO